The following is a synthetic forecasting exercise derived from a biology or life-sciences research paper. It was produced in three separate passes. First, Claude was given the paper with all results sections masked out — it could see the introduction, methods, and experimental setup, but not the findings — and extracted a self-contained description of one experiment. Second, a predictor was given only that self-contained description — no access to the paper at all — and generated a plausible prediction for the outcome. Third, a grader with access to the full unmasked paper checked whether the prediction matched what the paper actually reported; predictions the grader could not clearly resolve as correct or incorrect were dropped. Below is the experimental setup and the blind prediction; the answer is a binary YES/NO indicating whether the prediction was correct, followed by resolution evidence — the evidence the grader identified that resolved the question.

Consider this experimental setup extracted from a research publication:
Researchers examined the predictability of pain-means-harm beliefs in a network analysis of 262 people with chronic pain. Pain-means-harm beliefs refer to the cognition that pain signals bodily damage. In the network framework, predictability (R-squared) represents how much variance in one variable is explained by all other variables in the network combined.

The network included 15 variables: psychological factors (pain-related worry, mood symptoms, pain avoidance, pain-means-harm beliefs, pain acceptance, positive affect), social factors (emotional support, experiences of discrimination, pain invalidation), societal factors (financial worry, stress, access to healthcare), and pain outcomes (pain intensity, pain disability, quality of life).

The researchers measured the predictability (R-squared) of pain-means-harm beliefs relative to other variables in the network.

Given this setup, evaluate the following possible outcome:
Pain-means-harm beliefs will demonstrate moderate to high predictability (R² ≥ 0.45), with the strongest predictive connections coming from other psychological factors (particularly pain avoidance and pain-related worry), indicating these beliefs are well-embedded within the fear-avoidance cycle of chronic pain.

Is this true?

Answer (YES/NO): NO